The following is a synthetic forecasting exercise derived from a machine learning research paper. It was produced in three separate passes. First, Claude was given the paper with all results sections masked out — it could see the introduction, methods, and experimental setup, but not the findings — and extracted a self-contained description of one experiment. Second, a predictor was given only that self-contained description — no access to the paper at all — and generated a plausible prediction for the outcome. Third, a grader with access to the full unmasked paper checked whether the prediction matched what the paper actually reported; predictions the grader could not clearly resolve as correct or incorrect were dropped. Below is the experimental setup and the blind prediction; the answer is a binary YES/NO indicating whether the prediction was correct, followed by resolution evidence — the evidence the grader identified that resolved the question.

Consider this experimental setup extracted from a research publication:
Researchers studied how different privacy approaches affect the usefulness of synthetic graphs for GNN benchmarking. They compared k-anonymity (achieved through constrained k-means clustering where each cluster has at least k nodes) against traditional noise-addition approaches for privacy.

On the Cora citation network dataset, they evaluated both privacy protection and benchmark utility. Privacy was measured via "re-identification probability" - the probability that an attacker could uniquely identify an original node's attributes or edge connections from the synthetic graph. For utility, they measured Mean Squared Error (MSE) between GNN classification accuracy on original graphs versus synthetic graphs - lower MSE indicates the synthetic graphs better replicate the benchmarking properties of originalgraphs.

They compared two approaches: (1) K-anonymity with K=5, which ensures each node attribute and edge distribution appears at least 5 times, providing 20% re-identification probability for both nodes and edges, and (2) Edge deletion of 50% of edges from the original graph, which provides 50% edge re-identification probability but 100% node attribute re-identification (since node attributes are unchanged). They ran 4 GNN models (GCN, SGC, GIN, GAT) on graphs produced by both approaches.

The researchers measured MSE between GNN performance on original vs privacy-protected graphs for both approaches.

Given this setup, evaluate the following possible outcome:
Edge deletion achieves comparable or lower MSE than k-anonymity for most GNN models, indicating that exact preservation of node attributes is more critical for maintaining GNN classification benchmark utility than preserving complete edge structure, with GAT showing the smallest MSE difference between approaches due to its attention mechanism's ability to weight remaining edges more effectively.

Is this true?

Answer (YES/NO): NO